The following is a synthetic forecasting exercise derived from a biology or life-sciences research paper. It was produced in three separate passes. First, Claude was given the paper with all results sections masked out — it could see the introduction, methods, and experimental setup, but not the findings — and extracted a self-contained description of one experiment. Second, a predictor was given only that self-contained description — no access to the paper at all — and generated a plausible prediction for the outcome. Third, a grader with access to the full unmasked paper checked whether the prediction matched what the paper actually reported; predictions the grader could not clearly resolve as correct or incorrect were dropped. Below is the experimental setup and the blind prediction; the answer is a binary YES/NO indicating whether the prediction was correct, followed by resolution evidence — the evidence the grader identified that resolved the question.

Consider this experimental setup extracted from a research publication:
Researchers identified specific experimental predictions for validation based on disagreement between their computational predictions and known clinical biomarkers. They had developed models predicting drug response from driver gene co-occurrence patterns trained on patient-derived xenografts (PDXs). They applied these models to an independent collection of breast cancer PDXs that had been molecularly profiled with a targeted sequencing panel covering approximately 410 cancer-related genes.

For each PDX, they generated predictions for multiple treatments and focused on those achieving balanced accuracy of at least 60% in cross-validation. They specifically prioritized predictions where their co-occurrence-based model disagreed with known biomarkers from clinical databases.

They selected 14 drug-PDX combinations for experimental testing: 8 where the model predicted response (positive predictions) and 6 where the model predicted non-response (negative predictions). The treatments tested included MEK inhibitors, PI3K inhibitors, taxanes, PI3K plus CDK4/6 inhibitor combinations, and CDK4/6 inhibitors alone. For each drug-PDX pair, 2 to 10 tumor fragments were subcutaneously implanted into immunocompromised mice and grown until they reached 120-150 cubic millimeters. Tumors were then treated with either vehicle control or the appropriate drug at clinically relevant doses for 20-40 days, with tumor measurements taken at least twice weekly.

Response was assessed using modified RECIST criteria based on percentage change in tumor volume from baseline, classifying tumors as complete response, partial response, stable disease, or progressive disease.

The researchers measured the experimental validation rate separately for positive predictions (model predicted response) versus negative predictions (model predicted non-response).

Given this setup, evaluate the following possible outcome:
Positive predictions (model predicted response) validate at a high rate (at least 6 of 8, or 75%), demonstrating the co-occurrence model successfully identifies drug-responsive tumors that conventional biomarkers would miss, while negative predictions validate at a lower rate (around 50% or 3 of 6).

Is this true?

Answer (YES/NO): NO